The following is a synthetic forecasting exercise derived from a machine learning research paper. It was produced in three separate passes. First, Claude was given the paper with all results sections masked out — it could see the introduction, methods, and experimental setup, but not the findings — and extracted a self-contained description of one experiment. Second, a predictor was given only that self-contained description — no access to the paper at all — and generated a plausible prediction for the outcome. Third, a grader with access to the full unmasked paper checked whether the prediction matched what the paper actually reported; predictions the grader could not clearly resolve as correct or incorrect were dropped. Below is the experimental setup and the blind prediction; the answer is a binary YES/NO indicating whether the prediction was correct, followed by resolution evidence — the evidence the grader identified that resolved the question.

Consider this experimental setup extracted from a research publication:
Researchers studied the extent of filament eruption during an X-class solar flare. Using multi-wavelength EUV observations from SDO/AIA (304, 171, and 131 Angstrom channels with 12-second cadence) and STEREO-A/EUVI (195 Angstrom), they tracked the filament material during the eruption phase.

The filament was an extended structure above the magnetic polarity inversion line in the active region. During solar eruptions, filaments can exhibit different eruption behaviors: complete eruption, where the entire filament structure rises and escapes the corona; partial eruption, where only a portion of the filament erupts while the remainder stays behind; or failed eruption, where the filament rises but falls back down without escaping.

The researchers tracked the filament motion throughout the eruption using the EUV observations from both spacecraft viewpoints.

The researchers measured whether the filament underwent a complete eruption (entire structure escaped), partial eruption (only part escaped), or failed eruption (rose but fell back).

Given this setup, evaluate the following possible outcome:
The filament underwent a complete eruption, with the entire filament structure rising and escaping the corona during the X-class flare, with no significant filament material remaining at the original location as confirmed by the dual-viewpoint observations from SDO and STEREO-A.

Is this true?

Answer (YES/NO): YES